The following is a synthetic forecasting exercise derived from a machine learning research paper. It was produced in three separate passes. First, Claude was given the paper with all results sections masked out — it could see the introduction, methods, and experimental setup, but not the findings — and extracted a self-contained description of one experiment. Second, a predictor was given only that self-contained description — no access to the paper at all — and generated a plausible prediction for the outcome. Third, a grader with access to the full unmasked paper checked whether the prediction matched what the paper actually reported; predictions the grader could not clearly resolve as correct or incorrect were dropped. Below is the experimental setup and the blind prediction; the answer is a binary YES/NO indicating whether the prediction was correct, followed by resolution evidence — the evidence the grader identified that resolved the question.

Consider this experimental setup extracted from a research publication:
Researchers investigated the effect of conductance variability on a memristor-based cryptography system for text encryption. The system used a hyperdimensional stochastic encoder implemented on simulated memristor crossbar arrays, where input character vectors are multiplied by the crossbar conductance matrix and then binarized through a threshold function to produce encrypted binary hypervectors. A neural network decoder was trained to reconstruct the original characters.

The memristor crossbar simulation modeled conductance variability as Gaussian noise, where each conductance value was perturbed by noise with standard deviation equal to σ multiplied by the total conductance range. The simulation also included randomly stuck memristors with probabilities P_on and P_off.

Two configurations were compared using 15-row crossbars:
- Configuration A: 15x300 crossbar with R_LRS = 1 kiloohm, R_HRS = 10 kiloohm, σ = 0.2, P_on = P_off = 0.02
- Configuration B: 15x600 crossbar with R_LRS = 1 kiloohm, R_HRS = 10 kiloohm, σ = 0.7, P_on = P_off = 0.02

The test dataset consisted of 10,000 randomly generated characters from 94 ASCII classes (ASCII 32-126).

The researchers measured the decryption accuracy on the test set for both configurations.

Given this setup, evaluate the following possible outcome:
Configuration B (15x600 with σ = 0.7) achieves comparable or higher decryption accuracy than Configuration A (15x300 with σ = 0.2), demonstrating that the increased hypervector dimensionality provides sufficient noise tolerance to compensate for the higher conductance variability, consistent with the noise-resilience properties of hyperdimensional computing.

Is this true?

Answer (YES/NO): NO